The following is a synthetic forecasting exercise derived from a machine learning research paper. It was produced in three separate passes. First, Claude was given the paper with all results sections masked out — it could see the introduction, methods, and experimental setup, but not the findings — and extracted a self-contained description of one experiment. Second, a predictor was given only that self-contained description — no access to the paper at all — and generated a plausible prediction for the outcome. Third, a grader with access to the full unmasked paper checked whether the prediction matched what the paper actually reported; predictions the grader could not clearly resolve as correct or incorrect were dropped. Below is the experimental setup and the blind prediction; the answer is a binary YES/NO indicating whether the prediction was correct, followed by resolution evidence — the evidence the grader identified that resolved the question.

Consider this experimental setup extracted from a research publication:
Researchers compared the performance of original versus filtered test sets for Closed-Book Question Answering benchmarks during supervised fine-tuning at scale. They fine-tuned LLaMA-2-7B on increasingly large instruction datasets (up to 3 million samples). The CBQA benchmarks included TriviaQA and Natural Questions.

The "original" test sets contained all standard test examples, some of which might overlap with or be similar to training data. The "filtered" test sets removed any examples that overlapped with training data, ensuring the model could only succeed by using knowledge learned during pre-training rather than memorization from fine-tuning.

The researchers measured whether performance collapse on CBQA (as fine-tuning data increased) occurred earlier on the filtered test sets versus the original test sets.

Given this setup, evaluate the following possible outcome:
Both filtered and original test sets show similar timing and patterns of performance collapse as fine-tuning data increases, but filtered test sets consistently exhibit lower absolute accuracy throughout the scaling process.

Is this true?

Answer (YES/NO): NO